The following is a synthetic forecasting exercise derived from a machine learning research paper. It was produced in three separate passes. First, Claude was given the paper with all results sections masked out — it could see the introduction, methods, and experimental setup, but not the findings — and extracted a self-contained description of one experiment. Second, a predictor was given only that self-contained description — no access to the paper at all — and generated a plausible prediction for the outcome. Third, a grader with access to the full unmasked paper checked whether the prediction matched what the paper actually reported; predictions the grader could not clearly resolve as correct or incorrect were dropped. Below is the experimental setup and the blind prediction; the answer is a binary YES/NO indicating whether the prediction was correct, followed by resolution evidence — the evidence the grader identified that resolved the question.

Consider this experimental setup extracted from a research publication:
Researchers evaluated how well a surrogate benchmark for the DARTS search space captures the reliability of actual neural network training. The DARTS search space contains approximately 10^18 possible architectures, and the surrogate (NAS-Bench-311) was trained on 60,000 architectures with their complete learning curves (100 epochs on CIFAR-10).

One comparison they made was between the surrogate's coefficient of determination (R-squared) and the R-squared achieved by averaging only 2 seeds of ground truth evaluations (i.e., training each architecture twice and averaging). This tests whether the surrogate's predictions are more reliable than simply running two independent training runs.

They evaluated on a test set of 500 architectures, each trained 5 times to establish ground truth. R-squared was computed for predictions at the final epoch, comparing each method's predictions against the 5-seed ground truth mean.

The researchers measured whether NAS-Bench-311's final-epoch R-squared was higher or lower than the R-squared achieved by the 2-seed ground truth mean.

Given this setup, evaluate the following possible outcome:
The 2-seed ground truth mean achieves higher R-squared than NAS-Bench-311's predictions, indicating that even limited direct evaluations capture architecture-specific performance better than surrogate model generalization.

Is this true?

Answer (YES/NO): NO